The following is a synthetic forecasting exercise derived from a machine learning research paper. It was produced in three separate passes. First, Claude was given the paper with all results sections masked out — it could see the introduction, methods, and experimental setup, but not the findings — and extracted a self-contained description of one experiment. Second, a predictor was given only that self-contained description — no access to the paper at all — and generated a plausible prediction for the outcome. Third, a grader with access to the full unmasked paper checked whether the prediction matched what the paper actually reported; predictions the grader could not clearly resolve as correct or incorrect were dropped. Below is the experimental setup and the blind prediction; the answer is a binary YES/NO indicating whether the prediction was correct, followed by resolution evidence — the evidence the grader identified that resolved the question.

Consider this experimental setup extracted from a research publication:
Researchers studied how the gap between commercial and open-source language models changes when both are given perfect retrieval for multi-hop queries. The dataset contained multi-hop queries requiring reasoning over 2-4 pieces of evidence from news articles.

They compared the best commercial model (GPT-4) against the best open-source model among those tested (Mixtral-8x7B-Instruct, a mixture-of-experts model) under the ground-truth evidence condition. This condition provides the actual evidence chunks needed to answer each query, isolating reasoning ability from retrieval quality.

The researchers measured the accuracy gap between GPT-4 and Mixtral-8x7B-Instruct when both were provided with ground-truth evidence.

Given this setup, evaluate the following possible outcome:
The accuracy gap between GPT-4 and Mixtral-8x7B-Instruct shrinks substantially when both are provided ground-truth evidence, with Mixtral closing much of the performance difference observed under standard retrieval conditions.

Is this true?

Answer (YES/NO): NO